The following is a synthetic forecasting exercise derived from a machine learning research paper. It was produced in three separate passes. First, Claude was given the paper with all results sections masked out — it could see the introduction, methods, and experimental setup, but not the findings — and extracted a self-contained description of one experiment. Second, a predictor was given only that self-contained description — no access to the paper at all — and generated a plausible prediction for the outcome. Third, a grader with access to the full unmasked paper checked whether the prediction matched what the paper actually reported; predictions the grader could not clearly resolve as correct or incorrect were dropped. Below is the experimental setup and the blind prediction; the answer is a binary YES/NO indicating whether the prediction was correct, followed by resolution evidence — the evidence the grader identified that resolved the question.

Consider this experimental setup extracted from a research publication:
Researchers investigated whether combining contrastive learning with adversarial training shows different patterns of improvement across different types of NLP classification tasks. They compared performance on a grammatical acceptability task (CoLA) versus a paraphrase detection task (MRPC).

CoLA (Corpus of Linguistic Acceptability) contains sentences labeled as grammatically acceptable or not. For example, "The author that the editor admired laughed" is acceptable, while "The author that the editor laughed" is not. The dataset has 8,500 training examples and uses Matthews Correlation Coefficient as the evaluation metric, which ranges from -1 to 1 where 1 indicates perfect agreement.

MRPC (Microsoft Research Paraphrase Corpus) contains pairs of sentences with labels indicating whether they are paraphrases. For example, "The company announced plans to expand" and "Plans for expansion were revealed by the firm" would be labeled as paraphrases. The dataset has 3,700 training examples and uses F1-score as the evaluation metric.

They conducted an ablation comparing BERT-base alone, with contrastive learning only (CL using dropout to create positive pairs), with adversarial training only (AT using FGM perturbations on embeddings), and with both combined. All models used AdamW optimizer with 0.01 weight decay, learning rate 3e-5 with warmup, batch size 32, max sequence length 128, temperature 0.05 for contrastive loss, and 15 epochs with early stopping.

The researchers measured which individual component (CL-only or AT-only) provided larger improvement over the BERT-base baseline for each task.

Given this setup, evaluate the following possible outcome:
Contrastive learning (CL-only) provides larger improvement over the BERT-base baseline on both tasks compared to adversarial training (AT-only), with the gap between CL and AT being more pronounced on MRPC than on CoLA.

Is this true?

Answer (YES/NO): NO